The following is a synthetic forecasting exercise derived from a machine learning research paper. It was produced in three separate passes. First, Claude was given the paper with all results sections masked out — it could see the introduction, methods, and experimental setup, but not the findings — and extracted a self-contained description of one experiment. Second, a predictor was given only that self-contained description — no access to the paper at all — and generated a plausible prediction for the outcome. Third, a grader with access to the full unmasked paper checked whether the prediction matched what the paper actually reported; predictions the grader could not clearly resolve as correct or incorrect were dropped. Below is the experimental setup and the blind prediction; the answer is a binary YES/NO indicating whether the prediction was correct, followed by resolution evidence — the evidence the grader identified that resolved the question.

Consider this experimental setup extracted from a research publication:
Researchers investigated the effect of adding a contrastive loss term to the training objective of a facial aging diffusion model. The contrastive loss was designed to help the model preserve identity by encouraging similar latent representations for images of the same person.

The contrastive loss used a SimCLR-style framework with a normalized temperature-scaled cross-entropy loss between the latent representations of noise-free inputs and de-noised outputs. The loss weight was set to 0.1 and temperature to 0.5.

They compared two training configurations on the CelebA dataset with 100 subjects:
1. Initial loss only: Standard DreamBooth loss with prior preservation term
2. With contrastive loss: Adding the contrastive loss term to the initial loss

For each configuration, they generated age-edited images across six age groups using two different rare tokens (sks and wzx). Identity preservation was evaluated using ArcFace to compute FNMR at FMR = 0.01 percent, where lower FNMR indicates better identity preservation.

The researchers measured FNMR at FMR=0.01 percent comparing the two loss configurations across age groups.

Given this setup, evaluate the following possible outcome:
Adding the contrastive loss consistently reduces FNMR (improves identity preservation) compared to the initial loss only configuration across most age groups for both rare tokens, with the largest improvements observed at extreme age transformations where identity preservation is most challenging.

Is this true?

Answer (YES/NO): NO